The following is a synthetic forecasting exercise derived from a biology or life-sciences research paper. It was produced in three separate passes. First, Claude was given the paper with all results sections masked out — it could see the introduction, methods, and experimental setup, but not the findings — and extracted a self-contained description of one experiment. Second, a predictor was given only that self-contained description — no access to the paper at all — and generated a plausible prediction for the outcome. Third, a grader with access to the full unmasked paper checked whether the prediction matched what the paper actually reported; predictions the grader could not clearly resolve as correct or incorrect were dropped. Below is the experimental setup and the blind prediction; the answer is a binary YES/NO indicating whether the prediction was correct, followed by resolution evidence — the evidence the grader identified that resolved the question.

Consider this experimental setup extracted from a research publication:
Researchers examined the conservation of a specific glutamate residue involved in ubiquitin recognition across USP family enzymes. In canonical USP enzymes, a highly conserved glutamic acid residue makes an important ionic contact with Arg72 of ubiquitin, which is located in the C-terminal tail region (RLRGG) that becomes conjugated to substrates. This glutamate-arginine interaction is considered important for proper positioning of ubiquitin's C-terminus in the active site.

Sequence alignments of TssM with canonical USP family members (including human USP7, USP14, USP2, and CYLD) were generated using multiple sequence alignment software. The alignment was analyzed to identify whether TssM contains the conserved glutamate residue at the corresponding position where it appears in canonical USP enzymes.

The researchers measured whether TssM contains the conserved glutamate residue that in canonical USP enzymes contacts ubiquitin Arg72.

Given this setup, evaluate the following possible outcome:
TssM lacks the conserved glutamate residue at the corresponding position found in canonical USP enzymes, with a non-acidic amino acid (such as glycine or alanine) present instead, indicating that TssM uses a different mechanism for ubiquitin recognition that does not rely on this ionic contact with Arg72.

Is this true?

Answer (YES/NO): NO